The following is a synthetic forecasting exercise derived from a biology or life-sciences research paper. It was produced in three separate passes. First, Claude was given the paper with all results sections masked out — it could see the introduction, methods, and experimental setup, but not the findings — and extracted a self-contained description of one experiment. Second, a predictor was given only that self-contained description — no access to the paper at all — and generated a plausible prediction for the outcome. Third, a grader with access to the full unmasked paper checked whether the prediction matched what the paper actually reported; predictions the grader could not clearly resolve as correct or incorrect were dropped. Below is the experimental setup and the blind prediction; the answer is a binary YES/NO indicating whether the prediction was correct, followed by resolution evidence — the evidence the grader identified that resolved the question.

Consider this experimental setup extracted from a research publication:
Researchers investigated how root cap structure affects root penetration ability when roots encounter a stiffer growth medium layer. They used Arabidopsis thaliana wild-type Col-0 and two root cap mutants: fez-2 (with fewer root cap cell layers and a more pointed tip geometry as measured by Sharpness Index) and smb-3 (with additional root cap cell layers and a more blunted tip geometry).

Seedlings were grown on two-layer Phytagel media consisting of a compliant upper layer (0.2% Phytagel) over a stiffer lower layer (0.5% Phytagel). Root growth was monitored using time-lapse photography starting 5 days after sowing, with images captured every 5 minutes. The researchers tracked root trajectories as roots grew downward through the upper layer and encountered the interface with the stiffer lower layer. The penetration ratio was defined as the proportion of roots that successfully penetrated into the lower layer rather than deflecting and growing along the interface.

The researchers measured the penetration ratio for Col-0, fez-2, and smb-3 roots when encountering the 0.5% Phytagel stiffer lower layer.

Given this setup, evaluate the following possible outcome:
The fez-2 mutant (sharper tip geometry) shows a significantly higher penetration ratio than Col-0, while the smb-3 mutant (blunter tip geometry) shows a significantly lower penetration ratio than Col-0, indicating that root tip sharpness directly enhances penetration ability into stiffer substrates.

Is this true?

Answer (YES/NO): NO